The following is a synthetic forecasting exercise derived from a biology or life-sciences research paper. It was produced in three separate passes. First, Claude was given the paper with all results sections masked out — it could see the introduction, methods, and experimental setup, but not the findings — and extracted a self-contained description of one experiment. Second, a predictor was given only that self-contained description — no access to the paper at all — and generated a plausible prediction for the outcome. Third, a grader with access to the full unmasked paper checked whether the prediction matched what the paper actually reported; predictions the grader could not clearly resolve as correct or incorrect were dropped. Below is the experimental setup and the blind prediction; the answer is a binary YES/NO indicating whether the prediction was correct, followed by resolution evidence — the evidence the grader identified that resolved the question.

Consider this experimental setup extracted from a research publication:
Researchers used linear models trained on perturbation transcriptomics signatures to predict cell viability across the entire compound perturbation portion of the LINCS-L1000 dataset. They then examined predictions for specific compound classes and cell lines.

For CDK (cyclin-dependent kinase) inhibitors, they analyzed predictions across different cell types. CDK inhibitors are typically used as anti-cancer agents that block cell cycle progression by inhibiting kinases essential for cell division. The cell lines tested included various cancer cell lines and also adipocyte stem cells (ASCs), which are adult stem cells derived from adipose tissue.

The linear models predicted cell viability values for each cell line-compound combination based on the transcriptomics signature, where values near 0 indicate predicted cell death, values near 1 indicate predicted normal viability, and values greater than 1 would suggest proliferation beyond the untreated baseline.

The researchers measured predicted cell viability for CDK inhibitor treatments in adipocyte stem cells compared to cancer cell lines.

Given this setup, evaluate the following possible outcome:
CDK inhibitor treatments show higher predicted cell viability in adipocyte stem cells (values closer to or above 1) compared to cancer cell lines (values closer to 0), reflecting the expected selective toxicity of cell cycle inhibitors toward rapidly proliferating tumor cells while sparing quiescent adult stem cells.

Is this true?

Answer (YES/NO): NO